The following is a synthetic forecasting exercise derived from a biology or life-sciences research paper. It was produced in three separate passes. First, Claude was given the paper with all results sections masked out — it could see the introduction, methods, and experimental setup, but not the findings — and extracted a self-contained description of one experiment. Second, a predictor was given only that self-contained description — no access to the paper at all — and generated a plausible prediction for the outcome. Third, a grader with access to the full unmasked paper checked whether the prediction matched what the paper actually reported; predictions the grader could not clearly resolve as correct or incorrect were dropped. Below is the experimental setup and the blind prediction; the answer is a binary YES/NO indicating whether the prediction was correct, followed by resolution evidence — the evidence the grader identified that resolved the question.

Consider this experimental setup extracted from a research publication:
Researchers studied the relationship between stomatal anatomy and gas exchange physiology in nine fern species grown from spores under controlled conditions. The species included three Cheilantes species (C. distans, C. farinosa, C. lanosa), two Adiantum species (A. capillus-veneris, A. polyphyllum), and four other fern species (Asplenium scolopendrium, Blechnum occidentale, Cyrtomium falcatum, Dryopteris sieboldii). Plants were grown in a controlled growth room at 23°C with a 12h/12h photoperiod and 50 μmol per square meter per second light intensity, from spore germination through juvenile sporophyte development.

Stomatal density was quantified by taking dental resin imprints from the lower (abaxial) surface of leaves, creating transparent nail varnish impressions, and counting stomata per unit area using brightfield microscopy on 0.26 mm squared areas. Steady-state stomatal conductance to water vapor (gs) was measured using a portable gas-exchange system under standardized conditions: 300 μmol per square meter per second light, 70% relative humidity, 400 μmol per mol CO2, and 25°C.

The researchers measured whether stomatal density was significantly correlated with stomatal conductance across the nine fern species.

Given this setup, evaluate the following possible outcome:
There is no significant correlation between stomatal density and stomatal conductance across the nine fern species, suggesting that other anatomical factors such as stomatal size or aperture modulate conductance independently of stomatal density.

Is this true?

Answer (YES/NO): YES